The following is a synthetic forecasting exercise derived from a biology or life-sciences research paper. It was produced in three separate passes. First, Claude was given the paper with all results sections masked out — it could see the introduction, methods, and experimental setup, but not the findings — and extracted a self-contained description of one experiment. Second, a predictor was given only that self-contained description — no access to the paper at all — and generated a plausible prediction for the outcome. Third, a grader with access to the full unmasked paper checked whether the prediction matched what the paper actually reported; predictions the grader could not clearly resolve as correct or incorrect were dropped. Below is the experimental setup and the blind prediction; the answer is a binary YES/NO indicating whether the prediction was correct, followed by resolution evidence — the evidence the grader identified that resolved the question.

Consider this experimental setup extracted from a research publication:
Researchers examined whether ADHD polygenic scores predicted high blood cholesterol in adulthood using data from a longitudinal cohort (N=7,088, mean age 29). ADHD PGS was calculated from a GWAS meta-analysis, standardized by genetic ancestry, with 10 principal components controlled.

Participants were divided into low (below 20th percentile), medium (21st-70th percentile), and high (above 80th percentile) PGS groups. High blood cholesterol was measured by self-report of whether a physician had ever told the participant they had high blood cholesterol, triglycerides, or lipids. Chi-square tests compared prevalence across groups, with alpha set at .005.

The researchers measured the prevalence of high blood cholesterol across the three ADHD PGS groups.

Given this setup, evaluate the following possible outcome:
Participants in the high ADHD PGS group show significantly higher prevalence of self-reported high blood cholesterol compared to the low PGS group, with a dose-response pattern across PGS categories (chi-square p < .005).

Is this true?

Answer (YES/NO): NO